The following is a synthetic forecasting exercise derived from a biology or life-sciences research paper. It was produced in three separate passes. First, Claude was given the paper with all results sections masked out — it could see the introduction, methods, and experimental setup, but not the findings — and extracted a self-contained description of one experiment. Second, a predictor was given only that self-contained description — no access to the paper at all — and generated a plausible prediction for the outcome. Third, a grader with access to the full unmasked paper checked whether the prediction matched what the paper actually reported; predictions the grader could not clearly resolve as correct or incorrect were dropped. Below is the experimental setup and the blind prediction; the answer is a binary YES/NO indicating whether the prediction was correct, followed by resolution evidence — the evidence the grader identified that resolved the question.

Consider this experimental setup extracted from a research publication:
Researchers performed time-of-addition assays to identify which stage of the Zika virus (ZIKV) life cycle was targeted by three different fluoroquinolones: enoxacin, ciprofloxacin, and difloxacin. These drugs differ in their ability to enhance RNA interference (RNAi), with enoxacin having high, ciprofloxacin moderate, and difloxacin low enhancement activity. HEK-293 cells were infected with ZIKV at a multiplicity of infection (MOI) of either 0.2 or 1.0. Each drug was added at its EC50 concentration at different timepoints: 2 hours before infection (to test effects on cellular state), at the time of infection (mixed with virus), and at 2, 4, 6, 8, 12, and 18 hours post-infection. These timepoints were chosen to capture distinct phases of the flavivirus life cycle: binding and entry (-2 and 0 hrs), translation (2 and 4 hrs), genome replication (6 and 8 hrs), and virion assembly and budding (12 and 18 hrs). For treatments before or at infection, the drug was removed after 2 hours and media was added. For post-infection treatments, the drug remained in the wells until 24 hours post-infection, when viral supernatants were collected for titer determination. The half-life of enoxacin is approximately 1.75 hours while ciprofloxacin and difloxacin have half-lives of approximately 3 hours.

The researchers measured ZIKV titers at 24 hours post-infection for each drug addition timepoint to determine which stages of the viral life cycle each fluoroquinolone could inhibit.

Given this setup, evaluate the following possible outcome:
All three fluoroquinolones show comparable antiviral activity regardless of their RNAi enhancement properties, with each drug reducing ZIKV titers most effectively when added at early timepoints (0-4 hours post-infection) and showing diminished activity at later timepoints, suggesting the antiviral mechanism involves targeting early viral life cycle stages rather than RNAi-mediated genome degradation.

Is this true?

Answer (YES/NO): NO